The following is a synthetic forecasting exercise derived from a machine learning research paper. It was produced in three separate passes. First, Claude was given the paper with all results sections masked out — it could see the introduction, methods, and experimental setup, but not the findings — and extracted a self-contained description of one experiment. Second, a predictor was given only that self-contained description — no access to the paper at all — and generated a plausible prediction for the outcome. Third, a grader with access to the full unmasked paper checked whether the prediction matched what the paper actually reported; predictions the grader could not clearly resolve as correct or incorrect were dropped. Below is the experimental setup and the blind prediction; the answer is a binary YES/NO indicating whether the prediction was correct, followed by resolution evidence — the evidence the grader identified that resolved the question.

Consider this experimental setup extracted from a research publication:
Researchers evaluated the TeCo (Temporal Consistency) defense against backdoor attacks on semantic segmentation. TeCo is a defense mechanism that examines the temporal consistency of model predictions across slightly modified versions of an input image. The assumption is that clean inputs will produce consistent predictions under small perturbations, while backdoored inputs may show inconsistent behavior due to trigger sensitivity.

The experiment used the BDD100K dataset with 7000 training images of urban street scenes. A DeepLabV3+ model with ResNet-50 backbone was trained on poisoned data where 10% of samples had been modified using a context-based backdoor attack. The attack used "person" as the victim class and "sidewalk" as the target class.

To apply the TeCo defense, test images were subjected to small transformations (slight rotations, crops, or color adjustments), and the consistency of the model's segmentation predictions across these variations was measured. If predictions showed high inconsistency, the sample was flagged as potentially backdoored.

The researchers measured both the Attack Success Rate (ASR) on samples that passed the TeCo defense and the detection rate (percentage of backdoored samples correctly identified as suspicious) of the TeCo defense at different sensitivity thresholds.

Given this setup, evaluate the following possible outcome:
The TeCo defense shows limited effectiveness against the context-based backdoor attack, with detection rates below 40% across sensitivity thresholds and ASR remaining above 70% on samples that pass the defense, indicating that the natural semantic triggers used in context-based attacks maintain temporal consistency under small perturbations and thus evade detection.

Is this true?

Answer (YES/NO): NO